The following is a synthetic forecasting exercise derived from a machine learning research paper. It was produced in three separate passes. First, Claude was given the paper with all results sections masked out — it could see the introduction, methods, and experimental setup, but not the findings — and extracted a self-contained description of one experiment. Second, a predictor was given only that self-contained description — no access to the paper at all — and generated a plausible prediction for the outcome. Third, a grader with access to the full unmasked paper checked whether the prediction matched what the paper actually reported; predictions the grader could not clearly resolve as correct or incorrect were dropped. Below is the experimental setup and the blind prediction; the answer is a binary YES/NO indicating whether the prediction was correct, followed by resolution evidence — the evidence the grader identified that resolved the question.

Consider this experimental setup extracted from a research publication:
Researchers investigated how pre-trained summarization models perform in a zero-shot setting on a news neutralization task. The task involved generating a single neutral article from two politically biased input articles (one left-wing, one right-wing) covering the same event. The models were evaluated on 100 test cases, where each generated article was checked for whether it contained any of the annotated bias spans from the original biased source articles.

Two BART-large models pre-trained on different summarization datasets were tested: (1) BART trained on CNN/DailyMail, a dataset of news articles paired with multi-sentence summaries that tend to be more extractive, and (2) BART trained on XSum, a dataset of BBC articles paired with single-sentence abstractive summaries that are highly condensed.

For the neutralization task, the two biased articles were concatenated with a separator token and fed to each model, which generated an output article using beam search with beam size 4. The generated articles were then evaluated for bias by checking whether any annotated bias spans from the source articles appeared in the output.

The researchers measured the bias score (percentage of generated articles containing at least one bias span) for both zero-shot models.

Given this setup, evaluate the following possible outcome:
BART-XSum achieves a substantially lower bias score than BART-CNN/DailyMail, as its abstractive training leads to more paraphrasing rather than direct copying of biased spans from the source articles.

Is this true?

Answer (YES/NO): NO